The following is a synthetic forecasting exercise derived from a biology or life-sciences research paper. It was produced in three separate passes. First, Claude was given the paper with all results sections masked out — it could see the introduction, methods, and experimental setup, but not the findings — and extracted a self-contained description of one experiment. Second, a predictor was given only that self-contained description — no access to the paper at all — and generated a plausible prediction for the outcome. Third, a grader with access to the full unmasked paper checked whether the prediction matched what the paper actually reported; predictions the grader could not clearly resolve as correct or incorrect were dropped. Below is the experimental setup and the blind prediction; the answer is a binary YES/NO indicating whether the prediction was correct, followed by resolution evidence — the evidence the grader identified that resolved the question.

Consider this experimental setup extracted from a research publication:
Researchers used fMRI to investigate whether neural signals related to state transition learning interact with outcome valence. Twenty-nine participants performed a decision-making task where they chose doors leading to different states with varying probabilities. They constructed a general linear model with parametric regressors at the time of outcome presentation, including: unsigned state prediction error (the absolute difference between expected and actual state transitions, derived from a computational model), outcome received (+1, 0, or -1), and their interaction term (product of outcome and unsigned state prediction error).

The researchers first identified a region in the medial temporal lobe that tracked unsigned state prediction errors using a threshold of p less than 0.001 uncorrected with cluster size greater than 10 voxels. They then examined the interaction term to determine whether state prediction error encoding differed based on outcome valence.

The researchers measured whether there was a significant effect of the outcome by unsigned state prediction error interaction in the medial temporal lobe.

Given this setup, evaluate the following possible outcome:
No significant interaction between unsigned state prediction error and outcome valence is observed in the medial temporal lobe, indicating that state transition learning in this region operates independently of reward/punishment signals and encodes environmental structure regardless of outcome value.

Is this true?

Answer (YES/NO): NO